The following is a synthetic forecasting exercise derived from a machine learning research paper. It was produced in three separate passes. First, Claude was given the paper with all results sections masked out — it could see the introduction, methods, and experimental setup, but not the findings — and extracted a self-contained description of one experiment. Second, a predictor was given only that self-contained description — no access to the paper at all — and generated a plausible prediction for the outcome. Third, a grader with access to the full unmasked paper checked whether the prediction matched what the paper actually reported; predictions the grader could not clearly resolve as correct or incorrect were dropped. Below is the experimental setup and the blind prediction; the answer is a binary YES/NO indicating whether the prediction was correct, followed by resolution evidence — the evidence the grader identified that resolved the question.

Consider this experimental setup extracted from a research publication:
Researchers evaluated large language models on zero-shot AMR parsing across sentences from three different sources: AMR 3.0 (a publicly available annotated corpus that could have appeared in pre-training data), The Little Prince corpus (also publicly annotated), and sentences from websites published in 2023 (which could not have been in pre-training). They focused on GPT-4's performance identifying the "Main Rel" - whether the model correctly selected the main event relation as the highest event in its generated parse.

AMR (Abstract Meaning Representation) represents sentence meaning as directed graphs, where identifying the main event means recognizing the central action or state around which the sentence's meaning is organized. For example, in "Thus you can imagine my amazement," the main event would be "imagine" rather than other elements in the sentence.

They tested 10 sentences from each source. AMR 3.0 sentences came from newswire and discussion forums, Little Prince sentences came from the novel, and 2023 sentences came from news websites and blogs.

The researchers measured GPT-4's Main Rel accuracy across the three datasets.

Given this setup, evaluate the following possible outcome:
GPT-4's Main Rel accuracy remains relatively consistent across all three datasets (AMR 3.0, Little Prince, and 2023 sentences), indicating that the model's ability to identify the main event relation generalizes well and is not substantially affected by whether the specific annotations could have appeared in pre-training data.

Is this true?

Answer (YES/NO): NO